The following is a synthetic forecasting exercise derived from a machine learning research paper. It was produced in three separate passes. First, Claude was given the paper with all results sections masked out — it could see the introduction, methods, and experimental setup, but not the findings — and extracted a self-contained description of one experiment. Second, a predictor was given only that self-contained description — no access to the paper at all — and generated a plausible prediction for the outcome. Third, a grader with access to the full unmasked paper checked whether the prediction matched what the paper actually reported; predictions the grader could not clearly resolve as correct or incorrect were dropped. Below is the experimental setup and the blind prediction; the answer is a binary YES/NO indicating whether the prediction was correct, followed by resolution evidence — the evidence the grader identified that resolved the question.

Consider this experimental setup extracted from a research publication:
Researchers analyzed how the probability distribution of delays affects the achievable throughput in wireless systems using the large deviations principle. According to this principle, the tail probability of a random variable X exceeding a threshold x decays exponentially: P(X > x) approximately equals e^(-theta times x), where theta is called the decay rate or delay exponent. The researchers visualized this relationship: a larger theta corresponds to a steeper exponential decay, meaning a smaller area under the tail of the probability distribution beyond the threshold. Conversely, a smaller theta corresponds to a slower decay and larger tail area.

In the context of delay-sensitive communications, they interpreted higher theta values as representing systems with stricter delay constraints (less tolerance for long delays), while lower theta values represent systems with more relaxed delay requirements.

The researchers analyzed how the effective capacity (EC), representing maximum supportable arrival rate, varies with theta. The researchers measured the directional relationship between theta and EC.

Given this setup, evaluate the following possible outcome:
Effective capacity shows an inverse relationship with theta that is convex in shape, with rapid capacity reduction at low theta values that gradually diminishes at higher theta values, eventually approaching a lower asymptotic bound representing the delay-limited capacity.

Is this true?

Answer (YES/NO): NO